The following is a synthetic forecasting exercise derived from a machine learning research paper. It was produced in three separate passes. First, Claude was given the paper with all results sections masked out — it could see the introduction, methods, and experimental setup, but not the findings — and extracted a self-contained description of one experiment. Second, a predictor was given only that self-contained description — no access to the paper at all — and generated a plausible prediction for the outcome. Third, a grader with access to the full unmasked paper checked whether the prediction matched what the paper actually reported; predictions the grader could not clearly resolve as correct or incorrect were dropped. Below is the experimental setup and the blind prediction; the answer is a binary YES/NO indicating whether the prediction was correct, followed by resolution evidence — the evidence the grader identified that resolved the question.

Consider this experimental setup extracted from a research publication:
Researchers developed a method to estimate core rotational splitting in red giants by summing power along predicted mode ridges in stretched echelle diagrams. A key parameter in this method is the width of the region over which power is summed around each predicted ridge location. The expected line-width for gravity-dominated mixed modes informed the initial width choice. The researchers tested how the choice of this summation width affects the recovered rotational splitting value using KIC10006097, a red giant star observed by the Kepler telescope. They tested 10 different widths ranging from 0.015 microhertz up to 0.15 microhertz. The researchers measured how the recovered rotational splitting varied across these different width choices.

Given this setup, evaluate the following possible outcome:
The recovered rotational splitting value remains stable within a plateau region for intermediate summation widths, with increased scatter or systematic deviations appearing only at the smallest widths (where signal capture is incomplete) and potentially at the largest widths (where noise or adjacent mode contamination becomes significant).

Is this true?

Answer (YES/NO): NO